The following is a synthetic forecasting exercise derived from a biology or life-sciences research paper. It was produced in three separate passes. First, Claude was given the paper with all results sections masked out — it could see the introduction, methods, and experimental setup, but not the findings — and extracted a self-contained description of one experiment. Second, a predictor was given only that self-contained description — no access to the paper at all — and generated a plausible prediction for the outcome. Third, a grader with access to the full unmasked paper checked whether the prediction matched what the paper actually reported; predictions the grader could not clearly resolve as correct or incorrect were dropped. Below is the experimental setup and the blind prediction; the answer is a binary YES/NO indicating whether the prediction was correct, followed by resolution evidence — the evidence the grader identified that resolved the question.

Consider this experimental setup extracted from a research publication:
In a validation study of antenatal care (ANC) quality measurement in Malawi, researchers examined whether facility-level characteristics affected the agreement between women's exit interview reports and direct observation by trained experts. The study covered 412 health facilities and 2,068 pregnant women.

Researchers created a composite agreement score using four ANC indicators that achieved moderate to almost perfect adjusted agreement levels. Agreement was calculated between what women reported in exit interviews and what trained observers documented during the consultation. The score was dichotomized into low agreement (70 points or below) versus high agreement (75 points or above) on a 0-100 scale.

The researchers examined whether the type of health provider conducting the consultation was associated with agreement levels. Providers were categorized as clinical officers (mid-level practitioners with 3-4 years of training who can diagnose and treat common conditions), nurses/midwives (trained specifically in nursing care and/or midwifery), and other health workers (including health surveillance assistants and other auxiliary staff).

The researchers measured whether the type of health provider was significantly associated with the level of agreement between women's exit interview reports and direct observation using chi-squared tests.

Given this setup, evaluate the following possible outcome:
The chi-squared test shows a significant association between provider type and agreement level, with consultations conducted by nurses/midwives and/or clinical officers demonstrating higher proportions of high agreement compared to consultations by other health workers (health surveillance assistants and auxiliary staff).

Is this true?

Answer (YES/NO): NO